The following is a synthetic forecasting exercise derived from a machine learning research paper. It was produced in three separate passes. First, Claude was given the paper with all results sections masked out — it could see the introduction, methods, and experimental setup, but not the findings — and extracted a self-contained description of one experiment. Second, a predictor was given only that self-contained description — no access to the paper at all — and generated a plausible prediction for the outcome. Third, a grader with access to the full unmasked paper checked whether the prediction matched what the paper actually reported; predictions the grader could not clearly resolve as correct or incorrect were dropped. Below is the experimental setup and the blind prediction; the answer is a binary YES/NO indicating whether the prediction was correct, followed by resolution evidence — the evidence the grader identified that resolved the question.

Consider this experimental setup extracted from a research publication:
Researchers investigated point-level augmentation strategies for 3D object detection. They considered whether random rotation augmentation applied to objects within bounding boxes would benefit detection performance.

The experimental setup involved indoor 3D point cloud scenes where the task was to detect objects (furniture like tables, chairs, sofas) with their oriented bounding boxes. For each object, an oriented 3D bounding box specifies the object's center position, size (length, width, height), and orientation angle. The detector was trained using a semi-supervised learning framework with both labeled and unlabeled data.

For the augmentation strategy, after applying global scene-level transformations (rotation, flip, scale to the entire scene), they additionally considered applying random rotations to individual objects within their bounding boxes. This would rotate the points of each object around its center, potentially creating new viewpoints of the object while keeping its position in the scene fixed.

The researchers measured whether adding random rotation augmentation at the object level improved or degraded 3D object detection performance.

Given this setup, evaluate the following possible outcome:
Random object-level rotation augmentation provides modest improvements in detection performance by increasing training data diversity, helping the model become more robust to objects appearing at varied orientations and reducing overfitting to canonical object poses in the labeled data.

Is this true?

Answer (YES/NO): NO